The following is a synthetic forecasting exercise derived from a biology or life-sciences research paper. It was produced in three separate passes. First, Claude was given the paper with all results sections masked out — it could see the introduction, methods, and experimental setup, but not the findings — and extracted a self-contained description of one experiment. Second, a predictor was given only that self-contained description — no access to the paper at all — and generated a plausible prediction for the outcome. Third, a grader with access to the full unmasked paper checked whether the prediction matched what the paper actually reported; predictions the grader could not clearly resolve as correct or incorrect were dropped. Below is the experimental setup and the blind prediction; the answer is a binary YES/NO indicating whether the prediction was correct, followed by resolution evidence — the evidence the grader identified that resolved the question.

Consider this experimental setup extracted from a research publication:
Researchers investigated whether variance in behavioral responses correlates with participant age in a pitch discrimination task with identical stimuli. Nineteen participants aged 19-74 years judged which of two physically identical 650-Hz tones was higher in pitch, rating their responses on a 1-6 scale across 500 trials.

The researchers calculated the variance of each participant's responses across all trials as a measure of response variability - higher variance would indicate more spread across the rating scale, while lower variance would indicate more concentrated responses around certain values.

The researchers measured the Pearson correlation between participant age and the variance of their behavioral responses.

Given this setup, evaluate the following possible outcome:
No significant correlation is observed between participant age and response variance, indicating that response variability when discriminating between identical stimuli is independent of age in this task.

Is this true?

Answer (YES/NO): YES